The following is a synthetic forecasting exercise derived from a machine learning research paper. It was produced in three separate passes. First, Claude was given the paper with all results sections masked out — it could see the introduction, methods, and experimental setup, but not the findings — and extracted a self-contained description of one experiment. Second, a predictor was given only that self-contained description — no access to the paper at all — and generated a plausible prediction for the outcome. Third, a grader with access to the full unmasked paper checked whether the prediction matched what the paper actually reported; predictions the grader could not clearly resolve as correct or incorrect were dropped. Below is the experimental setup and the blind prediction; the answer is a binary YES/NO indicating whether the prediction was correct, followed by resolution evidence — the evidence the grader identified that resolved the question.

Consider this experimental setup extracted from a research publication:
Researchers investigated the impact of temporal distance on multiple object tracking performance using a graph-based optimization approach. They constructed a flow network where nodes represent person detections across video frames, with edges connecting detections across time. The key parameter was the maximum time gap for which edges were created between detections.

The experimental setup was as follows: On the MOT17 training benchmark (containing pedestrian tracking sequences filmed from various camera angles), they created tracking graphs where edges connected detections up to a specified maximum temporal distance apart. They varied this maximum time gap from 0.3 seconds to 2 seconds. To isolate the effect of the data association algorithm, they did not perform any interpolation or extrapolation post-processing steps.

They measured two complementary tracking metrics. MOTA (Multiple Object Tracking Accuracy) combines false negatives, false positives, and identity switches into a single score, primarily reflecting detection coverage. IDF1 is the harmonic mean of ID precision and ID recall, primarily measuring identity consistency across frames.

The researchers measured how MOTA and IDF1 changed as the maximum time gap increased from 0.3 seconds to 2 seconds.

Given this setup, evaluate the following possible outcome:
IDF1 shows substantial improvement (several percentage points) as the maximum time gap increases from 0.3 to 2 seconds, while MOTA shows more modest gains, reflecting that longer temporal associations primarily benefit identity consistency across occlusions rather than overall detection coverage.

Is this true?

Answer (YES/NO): YES